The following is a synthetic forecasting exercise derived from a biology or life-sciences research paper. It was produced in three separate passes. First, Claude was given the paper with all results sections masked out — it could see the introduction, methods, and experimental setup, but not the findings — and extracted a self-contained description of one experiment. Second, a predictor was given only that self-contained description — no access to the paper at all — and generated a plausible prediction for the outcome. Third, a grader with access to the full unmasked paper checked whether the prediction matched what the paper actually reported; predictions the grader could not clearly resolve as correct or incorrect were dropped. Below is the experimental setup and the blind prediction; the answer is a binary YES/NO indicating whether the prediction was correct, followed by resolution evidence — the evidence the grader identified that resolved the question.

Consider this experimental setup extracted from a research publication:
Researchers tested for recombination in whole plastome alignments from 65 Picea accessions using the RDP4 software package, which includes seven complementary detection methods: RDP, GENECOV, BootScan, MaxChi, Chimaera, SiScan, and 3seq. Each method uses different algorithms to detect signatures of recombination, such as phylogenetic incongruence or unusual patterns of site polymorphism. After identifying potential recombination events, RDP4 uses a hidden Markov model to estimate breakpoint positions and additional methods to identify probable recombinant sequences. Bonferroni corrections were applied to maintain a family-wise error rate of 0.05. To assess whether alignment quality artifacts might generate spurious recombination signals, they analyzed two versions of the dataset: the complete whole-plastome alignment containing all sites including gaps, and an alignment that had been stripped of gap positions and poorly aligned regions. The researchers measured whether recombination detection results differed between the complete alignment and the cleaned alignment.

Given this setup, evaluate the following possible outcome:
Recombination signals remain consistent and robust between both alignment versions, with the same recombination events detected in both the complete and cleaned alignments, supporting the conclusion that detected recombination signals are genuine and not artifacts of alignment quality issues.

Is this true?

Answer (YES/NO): YES